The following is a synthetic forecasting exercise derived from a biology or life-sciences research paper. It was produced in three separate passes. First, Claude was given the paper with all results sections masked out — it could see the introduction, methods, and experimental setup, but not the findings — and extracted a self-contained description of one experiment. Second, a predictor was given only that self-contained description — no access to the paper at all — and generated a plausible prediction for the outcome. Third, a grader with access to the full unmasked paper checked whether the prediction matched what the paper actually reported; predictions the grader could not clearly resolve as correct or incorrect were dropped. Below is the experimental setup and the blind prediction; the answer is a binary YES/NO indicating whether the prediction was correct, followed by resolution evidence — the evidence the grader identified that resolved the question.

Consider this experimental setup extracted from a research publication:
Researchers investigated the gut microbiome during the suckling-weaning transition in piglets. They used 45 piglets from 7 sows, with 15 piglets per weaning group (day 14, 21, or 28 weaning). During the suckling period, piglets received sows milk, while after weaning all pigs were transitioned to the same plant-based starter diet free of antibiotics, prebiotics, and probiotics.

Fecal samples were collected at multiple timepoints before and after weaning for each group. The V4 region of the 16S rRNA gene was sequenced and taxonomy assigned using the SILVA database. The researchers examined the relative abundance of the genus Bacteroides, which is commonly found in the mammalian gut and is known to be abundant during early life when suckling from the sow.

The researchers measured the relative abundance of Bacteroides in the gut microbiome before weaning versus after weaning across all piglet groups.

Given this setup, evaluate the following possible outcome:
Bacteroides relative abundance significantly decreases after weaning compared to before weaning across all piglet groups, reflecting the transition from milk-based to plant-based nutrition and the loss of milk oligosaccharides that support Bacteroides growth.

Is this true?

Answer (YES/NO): YES